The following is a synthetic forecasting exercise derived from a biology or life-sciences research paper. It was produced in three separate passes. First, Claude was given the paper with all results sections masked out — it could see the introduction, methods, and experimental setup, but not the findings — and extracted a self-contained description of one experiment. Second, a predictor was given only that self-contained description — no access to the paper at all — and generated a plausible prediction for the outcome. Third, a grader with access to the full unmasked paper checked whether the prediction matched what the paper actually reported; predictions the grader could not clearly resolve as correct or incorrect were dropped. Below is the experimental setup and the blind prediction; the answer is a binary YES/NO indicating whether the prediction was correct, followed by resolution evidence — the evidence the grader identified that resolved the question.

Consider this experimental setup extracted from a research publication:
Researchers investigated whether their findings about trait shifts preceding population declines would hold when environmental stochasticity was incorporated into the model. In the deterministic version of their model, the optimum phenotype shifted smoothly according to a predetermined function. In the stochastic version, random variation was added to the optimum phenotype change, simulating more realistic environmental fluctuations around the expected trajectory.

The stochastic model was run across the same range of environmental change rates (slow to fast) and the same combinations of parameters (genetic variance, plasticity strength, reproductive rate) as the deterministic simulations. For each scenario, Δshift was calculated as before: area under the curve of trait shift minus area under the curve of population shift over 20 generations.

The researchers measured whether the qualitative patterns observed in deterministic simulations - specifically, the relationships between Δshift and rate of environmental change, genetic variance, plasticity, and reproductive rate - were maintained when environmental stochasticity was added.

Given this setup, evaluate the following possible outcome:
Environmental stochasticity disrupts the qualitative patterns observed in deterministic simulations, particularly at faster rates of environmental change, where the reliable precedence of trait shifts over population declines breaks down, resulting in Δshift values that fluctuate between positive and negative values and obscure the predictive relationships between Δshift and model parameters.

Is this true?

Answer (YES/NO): NO